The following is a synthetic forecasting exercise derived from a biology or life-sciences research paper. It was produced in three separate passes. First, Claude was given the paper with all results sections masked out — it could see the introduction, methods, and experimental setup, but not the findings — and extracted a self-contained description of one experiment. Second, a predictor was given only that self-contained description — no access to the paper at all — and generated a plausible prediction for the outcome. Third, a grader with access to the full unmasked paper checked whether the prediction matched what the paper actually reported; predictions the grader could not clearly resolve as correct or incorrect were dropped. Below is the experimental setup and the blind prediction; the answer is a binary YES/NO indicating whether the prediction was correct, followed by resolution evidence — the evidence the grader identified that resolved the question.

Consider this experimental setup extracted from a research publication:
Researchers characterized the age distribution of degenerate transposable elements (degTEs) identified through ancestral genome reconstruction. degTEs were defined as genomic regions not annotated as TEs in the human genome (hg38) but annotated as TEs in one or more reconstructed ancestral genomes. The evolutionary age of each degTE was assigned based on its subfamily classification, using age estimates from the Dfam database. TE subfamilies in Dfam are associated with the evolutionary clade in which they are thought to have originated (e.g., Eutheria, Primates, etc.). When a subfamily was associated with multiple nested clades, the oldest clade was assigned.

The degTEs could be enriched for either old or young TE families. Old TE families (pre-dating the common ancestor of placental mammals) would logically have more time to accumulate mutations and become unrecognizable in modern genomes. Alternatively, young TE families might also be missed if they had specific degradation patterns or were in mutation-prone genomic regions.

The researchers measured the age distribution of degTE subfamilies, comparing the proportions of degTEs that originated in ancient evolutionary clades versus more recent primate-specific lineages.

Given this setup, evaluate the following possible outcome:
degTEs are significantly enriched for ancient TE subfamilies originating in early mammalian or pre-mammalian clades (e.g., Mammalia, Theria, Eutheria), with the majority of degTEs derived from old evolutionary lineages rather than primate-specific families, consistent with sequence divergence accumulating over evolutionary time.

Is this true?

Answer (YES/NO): YES